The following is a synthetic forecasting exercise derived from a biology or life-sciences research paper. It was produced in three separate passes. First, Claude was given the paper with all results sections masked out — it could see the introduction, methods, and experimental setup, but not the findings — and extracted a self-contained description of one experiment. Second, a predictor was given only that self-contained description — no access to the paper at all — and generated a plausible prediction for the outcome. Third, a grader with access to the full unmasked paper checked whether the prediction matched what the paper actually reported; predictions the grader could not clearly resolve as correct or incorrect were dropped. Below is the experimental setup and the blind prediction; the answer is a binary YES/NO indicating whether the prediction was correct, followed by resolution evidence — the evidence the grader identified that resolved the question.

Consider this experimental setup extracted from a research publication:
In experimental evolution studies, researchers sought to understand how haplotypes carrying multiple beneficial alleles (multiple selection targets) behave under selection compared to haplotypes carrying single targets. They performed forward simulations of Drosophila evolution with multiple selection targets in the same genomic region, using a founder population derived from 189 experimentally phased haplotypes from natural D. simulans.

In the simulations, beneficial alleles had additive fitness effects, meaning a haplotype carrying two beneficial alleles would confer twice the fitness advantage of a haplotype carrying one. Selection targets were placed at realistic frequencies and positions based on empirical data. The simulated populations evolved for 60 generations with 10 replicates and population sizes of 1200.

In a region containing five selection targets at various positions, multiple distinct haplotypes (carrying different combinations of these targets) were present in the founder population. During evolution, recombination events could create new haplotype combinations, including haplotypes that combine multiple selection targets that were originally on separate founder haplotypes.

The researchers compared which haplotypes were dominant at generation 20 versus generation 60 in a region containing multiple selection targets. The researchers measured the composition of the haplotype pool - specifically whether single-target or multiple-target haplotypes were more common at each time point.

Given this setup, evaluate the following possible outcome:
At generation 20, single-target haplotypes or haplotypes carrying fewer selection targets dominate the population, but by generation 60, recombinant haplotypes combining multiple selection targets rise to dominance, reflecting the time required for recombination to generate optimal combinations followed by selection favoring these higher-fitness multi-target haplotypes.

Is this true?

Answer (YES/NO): NO